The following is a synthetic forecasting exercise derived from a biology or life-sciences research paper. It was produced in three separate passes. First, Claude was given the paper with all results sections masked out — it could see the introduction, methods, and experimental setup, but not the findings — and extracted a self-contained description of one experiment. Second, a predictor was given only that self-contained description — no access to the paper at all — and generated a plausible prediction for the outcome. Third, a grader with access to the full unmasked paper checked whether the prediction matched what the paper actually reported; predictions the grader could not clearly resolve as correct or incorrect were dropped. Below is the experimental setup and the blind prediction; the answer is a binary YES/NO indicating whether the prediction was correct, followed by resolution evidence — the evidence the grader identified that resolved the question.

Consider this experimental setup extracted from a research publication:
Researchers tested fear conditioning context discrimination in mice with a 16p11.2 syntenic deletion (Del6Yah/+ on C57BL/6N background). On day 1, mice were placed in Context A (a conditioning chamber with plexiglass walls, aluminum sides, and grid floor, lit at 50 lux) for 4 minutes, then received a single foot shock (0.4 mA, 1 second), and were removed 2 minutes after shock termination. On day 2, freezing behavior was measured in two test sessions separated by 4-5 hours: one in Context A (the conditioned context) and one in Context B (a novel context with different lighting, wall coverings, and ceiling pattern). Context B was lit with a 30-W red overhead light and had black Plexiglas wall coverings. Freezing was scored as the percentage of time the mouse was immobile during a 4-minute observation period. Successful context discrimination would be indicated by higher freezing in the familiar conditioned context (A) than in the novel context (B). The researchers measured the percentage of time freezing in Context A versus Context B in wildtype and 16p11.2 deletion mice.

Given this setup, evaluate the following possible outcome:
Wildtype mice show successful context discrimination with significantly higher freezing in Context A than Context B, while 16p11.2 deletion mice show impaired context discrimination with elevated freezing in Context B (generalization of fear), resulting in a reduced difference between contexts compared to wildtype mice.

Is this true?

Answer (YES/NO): NO